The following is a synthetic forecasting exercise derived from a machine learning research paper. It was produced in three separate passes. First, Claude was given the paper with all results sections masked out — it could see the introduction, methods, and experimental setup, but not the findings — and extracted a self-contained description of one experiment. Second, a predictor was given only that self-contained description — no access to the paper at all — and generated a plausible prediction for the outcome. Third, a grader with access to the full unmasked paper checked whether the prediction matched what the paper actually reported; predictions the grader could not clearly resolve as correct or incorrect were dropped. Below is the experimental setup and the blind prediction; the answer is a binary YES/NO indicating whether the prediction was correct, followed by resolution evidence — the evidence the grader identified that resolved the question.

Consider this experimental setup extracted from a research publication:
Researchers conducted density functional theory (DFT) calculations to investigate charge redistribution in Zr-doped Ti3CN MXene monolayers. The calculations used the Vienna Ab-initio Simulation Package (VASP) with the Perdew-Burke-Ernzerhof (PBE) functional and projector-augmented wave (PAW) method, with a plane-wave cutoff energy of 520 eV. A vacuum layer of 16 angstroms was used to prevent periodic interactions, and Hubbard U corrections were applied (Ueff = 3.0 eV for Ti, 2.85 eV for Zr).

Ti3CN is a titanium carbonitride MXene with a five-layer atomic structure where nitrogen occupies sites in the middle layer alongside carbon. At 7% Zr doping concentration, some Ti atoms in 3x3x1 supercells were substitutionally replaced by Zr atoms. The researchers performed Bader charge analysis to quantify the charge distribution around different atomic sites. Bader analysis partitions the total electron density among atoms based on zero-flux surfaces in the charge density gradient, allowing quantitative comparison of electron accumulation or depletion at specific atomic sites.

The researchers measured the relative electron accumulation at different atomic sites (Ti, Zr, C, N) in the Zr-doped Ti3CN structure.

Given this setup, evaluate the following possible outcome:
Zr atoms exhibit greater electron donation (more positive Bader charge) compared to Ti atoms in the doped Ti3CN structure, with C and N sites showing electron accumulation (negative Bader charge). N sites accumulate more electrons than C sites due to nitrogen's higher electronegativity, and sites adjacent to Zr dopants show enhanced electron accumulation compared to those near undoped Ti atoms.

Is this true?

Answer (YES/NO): NO